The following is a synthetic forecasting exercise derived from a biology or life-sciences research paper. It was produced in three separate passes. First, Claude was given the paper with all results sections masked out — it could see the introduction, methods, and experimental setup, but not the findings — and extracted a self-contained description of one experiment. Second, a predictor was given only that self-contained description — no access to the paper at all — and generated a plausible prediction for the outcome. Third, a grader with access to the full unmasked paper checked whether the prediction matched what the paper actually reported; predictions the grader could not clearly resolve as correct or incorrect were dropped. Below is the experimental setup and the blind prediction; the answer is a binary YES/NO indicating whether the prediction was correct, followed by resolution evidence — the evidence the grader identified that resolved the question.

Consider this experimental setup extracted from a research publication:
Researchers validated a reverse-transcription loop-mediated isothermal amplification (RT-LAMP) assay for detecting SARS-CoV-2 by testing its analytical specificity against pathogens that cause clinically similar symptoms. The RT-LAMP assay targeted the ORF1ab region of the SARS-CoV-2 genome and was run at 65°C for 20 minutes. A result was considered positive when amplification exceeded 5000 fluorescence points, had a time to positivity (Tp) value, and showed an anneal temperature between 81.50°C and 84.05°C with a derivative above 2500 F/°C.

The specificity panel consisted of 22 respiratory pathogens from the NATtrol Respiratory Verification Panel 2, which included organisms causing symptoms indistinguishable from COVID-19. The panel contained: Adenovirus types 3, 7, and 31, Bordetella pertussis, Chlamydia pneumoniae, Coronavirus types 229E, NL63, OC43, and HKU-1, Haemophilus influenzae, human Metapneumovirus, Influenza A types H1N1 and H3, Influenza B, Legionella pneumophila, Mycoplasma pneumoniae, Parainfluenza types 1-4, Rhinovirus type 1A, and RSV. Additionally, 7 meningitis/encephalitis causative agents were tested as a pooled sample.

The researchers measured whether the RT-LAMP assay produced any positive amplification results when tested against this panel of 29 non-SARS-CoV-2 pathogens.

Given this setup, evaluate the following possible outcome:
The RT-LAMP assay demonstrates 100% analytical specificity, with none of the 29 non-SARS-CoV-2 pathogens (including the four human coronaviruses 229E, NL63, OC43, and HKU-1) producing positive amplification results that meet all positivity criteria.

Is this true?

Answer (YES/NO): YES